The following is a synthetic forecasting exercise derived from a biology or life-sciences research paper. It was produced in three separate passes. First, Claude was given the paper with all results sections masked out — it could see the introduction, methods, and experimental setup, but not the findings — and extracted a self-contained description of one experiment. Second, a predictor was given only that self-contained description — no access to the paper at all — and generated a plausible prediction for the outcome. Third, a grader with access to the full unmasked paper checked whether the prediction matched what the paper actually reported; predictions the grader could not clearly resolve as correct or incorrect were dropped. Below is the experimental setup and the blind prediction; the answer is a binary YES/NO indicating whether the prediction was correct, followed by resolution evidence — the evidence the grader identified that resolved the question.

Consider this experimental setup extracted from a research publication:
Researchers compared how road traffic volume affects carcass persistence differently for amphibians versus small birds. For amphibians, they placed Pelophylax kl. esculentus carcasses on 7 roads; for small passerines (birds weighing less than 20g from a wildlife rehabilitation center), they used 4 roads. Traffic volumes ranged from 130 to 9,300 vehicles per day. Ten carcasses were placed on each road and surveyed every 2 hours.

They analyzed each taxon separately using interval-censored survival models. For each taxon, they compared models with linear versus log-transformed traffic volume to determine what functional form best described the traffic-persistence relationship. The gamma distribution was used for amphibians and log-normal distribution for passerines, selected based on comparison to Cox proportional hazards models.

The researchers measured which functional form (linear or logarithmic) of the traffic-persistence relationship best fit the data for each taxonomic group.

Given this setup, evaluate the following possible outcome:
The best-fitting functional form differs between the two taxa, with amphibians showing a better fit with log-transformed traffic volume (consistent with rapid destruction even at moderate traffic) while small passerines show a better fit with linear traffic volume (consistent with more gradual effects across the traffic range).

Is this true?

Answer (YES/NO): YES